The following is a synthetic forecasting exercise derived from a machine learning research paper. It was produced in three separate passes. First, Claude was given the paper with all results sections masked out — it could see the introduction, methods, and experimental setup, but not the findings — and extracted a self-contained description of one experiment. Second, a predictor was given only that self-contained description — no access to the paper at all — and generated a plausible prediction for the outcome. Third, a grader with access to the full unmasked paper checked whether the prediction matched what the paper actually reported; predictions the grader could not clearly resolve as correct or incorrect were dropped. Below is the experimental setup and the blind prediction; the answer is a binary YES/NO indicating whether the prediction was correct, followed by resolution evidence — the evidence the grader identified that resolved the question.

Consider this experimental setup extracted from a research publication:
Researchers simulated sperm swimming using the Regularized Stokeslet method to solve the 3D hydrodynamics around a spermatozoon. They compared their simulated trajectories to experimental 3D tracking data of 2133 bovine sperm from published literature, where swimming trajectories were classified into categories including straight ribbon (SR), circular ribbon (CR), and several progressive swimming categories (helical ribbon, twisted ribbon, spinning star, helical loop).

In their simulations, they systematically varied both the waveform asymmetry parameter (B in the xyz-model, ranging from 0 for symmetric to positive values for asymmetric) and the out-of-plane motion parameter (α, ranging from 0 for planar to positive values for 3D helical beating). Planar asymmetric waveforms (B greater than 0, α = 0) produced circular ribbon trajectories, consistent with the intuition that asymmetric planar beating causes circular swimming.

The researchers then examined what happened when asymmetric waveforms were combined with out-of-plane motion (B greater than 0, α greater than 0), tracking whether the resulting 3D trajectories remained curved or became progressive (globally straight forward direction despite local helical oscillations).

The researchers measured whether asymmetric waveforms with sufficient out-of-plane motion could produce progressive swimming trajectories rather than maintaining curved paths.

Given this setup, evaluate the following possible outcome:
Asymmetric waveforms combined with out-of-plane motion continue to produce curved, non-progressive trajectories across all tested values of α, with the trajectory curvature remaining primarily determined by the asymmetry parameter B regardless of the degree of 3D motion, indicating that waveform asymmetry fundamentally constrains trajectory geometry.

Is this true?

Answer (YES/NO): NO